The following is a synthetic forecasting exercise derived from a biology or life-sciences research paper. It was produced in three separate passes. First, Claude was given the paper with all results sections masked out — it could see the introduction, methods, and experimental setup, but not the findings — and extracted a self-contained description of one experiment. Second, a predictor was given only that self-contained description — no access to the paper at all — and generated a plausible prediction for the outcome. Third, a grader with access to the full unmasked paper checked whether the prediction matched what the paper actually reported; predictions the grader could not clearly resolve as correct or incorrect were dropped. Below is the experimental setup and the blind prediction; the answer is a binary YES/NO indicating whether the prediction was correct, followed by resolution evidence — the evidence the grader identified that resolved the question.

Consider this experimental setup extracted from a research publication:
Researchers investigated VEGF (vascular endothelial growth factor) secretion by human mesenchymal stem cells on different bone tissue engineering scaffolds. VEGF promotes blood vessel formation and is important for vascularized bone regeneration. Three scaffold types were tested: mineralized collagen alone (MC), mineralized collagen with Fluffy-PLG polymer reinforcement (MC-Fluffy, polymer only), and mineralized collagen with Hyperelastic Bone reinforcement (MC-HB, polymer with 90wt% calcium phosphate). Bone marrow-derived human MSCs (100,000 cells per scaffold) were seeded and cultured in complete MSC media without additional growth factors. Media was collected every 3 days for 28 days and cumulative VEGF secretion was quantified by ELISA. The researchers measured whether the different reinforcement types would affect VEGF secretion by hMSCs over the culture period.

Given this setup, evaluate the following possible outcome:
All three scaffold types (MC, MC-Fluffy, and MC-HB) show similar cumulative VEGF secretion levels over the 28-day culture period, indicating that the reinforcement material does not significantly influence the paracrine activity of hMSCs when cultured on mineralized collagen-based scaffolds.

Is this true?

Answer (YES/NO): NO